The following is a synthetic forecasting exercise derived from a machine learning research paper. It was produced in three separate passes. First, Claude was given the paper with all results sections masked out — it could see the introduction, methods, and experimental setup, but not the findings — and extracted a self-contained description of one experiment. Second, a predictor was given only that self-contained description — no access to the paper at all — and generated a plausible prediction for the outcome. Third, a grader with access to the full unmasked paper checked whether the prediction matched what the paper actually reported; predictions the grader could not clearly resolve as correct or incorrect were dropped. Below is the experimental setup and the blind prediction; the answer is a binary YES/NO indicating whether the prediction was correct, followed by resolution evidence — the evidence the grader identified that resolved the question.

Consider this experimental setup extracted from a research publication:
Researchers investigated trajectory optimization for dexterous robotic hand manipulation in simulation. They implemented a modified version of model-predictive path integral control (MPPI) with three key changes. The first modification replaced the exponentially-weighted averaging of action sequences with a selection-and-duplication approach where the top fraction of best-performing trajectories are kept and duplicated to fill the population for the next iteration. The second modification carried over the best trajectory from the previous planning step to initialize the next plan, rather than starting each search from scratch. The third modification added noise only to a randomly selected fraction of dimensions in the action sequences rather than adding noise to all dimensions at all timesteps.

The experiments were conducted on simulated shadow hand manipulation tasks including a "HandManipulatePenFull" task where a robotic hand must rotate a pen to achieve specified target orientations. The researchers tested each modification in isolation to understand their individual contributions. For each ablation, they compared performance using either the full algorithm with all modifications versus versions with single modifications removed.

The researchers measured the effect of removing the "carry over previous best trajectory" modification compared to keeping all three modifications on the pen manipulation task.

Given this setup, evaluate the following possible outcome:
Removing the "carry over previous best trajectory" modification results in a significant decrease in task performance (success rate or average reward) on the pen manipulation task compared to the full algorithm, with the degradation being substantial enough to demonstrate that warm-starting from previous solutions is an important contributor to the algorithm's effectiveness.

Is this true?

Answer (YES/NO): NO